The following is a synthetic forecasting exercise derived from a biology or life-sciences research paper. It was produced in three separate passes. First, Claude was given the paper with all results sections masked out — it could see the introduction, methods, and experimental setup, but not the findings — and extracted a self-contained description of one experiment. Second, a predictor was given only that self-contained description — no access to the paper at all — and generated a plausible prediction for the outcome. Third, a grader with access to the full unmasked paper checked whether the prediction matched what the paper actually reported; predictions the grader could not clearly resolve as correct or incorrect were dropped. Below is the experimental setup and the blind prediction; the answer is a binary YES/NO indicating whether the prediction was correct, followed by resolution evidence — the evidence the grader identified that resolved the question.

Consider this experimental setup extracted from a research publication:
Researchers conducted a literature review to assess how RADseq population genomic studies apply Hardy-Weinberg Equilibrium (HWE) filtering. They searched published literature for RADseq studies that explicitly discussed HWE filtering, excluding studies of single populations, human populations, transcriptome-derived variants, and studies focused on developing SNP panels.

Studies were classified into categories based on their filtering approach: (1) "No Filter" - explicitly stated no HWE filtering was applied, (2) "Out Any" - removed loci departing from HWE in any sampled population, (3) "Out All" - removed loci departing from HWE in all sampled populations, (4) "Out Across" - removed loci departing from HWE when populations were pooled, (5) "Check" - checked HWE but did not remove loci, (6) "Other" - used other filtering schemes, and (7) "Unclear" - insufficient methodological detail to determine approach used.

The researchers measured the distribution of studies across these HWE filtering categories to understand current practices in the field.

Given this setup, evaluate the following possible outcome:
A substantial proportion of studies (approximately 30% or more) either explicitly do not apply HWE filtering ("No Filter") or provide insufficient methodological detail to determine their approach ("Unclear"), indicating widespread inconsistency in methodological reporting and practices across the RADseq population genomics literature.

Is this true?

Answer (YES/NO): YES